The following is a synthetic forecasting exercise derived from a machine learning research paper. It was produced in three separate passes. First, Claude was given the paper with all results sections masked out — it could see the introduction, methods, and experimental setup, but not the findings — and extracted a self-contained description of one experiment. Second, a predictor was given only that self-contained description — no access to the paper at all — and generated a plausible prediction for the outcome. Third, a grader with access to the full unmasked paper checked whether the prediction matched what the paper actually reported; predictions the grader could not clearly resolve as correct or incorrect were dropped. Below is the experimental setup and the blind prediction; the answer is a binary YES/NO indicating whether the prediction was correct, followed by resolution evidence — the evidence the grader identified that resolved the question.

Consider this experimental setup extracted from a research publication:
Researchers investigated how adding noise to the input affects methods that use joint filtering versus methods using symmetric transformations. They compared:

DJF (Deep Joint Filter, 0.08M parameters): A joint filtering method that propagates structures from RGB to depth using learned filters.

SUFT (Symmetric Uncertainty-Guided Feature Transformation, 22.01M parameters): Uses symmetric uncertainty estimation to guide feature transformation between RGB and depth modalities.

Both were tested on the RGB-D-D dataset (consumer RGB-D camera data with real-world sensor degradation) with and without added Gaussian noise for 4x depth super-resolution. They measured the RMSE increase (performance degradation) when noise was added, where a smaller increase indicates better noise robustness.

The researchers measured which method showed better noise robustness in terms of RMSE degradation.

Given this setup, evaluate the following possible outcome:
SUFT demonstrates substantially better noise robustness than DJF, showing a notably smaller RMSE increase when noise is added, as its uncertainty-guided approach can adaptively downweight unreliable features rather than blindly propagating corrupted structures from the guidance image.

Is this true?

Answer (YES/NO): YES